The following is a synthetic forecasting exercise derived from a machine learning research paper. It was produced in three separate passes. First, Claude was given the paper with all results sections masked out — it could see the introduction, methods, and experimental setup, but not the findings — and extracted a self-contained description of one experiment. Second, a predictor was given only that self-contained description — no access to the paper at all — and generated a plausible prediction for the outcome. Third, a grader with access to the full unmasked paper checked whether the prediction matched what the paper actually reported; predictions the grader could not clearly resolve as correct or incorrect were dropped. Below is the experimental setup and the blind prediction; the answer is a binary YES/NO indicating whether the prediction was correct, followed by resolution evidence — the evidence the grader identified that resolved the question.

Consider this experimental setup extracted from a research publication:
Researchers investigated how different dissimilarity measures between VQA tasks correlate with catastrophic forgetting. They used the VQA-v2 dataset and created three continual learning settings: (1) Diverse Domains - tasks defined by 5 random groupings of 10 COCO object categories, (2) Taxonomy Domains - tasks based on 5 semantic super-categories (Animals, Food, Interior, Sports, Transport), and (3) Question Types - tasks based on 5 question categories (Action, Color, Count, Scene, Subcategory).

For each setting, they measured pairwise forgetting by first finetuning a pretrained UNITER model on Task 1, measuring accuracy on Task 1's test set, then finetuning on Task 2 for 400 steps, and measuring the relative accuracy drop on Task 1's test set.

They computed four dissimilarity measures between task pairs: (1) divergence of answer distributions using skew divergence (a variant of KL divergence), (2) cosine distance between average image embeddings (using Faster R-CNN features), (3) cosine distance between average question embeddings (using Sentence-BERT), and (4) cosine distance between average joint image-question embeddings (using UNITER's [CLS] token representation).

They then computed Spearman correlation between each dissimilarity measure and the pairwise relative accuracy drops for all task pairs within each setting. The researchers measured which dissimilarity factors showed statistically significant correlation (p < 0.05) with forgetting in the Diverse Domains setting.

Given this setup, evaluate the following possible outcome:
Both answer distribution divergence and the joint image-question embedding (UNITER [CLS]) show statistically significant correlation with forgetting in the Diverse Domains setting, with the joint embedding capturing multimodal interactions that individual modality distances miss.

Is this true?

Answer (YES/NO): NO